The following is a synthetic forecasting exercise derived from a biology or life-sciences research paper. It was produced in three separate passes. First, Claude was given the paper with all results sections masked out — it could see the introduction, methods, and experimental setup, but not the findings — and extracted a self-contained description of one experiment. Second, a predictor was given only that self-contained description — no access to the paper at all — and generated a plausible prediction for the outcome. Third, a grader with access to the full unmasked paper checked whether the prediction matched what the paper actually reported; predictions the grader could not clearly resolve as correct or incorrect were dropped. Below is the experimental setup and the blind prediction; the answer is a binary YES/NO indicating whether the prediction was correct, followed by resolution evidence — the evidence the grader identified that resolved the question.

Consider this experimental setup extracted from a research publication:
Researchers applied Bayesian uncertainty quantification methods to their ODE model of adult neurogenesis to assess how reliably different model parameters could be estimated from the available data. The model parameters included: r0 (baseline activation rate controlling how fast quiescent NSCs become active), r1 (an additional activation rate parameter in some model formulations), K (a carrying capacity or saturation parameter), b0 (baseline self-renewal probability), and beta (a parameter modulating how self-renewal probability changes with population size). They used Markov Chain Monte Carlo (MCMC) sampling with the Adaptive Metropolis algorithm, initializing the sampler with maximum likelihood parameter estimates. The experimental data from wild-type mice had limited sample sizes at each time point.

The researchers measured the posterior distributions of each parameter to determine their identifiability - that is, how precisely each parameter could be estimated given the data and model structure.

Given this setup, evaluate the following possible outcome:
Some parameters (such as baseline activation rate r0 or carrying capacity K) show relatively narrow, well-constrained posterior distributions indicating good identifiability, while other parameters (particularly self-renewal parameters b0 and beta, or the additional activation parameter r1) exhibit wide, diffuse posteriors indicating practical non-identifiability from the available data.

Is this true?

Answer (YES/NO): NO